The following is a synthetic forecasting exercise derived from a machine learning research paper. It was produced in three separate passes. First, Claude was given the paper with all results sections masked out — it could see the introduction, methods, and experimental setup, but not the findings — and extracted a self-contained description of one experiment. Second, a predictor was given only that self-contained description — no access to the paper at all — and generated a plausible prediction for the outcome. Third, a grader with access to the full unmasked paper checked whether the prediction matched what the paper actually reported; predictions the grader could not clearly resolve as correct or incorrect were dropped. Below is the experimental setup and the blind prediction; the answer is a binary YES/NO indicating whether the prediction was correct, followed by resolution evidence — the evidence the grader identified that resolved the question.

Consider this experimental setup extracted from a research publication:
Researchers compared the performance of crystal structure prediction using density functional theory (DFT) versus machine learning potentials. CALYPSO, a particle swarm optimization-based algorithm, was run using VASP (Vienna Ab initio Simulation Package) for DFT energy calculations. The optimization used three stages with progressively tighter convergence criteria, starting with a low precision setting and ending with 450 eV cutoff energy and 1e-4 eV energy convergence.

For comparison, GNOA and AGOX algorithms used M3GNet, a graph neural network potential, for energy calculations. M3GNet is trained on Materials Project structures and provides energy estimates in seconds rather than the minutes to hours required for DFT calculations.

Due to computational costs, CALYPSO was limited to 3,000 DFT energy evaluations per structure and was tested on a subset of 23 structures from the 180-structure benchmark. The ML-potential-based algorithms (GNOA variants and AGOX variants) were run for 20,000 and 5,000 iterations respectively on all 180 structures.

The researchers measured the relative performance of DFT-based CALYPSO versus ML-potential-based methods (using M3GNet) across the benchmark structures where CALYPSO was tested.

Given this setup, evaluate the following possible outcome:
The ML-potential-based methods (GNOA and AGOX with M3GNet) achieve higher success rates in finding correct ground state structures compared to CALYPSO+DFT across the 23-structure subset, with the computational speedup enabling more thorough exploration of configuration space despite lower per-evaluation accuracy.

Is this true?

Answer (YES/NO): NO